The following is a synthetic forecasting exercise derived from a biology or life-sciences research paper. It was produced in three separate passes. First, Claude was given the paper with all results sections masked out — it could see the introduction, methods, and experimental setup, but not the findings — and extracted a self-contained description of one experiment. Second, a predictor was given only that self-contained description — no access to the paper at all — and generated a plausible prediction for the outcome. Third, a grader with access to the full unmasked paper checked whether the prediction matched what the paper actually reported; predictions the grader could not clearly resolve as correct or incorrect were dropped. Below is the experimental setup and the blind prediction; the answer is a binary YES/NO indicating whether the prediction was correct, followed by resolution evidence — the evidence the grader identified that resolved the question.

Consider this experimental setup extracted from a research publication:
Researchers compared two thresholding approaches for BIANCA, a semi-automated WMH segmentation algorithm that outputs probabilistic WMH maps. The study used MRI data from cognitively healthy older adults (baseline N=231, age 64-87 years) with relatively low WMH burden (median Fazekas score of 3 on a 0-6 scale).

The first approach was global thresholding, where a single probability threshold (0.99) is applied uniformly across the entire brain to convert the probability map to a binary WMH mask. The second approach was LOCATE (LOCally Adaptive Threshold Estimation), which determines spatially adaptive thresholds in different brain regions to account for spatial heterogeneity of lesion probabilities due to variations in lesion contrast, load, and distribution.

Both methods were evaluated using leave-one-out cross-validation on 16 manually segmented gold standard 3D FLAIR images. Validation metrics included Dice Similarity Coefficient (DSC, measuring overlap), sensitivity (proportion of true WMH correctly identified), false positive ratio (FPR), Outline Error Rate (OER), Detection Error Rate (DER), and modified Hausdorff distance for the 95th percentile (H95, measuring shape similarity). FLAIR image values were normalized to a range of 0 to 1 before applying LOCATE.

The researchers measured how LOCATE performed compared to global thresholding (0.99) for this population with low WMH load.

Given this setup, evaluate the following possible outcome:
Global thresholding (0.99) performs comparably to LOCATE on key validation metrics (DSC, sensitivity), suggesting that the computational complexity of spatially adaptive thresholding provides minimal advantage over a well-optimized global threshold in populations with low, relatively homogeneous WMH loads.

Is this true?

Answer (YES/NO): NO